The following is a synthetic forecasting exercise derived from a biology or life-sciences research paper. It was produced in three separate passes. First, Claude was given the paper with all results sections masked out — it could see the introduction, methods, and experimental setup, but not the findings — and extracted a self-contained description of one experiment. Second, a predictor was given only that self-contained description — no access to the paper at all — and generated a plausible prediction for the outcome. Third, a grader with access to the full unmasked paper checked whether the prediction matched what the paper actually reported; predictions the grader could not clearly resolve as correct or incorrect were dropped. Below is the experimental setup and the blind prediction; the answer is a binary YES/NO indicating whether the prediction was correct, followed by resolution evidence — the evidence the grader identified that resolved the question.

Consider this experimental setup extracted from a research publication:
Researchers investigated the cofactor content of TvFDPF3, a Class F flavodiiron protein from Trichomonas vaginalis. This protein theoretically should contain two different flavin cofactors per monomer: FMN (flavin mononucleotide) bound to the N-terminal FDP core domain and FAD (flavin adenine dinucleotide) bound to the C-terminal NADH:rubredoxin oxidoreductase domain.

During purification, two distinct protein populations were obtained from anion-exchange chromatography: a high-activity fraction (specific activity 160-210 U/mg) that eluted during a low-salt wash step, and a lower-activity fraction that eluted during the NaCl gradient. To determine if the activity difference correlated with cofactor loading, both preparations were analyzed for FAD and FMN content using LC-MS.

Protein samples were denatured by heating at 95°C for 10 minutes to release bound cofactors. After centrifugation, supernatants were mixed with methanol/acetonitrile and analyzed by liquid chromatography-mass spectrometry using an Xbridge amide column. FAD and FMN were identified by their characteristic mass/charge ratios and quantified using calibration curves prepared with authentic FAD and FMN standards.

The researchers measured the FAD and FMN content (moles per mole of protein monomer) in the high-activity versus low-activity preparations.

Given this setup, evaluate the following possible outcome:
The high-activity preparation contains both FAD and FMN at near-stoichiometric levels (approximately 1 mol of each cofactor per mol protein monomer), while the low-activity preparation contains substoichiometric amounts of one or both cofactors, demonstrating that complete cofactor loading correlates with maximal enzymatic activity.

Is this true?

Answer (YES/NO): YES